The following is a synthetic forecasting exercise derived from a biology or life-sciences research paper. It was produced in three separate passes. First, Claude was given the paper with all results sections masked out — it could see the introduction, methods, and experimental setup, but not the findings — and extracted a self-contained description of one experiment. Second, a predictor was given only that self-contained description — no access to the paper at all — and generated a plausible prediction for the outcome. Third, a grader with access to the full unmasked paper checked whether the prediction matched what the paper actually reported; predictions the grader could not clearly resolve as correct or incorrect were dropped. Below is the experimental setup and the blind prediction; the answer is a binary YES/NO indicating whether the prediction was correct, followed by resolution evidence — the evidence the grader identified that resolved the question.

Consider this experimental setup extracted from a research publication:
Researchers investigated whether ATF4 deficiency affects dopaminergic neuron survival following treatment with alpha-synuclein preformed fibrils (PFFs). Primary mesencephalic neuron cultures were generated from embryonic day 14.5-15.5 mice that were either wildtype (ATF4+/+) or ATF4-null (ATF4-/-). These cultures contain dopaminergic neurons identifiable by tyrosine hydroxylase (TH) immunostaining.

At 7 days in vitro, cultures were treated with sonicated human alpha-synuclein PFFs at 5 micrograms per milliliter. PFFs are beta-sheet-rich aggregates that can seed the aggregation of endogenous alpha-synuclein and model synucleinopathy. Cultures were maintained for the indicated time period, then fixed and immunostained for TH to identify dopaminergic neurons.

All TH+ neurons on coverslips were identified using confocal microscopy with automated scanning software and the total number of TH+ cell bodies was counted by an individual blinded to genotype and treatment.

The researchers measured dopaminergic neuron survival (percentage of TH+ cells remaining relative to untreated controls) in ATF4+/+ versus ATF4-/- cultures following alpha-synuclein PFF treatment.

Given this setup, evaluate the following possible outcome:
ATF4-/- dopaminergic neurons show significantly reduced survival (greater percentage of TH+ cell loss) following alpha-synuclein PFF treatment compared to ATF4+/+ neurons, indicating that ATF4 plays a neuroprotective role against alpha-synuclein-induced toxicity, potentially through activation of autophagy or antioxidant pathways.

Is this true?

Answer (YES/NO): NO